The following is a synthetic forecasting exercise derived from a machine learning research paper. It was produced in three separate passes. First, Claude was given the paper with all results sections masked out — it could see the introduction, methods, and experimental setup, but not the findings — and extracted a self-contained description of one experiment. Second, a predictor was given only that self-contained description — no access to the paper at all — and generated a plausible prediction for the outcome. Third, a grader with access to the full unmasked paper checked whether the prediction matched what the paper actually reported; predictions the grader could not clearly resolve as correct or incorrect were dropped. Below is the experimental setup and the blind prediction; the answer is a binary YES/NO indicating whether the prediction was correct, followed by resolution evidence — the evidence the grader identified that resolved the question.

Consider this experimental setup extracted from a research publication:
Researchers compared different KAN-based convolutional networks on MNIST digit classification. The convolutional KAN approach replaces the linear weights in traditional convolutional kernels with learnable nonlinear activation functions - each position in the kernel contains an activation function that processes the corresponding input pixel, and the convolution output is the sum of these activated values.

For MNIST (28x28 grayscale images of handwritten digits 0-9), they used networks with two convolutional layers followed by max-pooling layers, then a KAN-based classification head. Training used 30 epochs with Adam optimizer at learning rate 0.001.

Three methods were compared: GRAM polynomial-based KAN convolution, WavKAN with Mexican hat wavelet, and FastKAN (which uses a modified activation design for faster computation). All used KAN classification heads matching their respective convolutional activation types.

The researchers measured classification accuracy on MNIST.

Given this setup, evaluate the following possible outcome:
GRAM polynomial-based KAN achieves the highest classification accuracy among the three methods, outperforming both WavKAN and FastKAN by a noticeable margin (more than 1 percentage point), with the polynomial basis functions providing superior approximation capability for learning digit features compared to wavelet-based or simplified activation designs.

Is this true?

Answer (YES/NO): NO